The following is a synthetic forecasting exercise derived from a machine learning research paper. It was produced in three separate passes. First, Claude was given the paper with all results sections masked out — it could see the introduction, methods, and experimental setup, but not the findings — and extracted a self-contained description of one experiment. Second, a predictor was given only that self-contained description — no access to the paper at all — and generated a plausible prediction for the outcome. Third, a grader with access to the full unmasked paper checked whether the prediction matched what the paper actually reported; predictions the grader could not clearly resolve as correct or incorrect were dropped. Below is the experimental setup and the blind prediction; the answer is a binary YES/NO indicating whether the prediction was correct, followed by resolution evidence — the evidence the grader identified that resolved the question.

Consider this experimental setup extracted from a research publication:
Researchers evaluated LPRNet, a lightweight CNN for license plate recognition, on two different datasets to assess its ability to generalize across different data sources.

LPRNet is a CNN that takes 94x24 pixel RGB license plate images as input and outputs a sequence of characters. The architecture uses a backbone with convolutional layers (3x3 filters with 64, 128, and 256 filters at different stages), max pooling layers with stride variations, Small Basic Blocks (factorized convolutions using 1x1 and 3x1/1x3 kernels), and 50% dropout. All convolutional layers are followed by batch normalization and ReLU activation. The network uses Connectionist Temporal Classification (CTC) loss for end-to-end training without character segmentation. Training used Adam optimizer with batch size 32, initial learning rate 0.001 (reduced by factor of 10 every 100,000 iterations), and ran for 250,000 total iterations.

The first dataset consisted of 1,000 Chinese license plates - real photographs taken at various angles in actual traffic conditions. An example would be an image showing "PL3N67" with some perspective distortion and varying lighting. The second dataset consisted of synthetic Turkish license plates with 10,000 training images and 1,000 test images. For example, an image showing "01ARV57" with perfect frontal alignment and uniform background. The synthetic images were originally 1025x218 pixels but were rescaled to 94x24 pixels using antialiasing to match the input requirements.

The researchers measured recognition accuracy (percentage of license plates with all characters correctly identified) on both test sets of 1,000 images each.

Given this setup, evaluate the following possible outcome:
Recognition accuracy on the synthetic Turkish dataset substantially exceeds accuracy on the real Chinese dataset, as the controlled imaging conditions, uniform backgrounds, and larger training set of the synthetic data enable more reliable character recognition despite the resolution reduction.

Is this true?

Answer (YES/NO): NO